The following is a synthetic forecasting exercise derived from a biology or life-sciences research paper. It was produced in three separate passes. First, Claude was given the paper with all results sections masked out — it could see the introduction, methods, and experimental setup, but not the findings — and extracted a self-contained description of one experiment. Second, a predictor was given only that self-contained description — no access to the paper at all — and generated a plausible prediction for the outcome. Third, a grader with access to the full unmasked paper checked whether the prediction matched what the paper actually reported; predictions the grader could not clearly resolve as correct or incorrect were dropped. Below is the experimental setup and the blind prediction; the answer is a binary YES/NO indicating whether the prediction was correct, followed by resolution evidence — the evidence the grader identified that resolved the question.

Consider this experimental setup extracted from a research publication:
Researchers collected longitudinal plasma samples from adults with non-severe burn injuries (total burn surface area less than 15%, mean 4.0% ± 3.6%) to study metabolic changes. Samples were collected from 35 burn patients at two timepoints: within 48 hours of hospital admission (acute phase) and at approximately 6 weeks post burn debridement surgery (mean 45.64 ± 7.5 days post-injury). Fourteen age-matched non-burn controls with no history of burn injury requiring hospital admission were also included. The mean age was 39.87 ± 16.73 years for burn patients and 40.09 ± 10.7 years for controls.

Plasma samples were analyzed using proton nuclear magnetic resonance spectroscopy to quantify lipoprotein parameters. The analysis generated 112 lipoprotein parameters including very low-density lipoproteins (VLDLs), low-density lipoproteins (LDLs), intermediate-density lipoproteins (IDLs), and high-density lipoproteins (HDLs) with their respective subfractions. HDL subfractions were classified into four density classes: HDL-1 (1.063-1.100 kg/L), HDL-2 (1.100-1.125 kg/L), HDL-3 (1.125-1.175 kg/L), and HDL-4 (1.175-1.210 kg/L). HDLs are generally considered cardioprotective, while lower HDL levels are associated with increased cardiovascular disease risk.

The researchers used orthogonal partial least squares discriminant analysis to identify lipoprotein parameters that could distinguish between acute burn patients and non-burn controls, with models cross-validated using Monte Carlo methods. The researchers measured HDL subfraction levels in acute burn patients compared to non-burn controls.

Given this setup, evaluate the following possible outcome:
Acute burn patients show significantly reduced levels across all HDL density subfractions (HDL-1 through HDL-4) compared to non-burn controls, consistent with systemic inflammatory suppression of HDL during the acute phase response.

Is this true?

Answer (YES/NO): NO